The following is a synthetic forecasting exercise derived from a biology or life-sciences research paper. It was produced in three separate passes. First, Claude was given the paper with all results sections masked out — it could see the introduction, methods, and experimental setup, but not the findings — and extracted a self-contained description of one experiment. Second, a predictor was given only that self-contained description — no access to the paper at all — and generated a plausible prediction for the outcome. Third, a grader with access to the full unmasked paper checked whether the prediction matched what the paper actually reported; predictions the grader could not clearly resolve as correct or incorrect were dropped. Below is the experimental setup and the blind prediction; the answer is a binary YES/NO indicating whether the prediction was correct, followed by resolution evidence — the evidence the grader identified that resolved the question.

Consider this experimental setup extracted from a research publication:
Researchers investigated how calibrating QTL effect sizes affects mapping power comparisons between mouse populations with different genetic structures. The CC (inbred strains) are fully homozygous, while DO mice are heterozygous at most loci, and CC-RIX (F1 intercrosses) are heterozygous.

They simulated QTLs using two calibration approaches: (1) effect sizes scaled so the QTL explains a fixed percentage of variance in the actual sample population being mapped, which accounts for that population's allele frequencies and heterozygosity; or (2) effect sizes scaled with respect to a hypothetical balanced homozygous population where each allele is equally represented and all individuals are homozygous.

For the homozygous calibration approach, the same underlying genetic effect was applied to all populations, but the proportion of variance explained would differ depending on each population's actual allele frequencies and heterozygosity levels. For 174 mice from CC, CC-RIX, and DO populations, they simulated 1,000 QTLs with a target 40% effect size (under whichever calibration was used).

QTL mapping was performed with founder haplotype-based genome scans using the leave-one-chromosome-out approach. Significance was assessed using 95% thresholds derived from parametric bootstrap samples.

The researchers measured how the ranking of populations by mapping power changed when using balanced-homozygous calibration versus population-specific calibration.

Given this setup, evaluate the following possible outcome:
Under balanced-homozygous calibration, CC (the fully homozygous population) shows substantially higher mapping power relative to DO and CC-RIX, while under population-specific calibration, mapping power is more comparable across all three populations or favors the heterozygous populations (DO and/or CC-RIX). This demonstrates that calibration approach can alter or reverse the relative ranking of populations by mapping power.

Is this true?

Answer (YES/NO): NO